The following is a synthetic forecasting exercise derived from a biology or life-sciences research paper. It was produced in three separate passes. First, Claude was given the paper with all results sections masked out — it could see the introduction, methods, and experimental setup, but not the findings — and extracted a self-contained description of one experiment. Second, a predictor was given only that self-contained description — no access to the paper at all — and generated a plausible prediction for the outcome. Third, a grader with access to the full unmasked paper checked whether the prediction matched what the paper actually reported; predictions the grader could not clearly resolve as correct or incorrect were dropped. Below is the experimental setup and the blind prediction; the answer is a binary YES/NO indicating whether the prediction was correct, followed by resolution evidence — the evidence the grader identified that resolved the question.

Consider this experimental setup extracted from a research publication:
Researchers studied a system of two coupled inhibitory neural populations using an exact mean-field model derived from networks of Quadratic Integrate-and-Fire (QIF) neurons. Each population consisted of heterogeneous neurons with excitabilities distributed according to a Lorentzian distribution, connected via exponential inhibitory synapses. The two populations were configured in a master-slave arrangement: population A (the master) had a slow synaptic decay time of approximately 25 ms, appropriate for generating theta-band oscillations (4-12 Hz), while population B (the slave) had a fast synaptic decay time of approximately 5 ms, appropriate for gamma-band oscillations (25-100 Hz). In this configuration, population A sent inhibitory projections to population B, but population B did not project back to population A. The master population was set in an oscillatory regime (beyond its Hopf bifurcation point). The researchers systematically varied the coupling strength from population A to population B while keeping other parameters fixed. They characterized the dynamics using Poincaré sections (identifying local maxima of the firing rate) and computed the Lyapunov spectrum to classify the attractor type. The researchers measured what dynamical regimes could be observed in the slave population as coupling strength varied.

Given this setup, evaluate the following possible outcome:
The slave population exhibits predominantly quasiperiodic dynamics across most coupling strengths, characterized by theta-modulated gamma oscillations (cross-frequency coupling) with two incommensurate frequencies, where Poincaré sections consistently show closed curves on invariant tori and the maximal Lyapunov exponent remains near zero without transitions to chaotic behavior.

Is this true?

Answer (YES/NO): NO